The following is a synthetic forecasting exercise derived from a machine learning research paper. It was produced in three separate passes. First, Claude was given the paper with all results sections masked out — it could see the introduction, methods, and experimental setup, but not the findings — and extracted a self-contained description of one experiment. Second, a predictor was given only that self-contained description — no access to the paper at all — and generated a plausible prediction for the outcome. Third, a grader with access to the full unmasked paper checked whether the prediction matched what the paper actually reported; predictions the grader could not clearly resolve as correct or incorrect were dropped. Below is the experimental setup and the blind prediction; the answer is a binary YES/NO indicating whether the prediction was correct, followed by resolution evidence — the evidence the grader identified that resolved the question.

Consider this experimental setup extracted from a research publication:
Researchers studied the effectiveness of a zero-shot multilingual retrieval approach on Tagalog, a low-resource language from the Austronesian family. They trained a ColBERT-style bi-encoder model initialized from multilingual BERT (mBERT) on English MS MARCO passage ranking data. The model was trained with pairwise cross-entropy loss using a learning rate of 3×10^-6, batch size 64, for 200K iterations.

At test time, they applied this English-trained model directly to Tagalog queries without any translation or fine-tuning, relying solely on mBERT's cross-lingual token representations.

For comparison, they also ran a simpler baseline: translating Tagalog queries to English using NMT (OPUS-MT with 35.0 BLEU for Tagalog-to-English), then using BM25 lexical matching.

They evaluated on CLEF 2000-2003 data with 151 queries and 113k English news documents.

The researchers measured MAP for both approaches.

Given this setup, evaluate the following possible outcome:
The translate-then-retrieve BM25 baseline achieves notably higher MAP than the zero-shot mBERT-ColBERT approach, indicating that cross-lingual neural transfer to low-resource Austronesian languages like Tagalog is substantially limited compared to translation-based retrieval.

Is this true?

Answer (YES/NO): NO